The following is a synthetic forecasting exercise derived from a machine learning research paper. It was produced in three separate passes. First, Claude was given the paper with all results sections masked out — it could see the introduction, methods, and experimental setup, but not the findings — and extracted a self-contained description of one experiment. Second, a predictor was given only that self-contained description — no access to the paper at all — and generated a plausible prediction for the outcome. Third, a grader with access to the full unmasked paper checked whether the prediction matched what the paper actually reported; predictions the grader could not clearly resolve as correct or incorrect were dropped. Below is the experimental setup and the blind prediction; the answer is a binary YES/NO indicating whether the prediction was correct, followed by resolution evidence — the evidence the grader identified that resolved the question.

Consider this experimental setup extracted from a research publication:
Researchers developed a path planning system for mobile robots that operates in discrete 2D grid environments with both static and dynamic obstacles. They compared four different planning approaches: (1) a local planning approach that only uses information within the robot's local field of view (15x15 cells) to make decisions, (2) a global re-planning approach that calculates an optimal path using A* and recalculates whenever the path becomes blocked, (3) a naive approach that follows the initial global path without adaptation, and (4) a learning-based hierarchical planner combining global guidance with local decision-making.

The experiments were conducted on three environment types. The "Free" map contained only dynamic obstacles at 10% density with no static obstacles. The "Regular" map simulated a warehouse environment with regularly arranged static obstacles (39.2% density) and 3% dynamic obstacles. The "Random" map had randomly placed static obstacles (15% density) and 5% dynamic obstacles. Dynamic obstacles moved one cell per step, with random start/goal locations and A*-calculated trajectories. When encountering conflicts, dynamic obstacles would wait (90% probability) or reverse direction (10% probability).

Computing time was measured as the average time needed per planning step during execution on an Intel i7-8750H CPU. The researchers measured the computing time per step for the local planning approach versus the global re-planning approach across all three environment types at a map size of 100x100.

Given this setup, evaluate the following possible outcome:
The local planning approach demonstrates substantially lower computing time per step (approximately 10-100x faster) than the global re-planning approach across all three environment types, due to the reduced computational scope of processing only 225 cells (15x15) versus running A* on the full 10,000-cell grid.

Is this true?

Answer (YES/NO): NO